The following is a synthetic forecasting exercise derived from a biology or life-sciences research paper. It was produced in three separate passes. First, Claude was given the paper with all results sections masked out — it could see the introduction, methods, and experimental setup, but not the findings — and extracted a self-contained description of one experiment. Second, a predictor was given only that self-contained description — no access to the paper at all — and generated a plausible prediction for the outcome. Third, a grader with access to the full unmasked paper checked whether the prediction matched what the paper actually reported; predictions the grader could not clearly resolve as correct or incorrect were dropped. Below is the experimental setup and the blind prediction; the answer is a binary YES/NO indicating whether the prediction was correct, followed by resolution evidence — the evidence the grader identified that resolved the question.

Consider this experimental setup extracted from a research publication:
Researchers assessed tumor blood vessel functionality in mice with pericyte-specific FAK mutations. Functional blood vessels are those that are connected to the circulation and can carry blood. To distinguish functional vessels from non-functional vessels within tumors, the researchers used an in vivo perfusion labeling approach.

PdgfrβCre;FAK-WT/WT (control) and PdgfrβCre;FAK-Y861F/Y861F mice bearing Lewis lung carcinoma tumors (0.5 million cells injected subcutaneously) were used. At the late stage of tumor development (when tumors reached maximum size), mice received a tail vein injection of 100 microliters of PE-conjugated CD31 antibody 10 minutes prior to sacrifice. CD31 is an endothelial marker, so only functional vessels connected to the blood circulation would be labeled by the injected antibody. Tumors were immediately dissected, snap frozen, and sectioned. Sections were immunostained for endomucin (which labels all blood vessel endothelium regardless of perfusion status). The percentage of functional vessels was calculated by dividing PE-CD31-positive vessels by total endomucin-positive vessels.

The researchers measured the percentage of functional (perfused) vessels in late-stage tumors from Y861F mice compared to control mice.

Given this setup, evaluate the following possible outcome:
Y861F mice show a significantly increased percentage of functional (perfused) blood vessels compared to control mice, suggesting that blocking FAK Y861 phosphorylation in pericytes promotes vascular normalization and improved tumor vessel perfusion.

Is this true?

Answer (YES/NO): NO